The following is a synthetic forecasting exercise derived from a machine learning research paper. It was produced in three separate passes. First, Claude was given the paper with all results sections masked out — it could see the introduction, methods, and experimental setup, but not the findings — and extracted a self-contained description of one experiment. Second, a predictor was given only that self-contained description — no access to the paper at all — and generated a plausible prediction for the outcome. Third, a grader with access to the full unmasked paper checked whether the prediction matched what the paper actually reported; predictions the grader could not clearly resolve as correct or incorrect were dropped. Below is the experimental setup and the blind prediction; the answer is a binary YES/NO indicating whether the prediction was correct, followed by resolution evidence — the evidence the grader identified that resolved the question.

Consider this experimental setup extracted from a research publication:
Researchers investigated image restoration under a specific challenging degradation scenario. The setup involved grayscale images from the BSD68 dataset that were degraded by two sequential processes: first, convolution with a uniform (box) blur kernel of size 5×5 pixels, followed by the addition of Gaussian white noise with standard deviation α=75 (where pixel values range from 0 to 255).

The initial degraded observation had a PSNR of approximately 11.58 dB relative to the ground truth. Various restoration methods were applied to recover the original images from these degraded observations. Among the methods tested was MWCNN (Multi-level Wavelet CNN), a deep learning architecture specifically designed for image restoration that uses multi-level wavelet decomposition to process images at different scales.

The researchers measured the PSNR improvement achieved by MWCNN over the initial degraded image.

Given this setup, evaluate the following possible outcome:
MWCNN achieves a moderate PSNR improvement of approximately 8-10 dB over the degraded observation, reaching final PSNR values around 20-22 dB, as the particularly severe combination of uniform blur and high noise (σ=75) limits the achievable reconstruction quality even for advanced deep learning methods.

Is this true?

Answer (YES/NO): NO